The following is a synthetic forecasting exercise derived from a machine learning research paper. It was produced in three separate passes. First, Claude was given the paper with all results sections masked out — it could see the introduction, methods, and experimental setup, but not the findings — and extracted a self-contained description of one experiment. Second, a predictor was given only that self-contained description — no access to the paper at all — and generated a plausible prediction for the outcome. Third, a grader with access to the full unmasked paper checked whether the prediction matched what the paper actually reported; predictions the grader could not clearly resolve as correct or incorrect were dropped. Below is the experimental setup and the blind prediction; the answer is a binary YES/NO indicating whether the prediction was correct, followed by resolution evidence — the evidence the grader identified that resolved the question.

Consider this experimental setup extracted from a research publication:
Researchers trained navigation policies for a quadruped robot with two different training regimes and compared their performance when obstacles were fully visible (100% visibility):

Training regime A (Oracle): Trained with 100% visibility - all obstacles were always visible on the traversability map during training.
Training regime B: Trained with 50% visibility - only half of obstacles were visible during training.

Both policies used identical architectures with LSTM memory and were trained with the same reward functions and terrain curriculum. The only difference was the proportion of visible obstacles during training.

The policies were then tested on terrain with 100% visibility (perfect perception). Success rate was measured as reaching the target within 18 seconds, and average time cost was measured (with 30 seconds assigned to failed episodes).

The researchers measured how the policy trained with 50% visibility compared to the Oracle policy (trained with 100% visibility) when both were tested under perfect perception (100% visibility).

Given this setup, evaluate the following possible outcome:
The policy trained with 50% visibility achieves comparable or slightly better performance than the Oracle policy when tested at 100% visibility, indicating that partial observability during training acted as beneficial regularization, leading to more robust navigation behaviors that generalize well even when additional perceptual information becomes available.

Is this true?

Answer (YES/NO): NO